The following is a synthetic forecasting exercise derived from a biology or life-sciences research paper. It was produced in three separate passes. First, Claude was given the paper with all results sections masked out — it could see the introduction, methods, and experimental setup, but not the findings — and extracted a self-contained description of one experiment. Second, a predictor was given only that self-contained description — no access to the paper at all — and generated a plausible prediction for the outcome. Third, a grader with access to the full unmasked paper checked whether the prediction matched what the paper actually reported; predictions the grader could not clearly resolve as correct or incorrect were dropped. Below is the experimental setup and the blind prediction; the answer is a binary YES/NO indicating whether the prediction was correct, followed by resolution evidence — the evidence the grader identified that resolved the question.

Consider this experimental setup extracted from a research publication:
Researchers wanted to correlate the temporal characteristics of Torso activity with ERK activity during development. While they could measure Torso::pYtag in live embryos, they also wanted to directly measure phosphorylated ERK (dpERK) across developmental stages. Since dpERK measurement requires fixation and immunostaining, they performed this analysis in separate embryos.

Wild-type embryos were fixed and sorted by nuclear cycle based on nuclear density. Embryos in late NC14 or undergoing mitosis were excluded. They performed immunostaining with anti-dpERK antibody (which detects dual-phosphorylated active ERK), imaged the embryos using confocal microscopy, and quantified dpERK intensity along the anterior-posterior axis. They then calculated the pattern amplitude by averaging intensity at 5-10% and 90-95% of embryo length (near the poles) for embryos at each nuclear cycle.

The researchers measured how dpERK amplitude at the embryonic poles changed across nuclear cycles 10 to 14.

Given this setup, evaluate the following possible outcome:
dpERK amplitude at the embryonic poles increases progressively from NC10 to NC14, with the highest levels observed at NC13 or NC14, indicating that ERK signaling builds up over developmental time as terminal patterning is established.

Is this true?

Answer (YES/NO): YES